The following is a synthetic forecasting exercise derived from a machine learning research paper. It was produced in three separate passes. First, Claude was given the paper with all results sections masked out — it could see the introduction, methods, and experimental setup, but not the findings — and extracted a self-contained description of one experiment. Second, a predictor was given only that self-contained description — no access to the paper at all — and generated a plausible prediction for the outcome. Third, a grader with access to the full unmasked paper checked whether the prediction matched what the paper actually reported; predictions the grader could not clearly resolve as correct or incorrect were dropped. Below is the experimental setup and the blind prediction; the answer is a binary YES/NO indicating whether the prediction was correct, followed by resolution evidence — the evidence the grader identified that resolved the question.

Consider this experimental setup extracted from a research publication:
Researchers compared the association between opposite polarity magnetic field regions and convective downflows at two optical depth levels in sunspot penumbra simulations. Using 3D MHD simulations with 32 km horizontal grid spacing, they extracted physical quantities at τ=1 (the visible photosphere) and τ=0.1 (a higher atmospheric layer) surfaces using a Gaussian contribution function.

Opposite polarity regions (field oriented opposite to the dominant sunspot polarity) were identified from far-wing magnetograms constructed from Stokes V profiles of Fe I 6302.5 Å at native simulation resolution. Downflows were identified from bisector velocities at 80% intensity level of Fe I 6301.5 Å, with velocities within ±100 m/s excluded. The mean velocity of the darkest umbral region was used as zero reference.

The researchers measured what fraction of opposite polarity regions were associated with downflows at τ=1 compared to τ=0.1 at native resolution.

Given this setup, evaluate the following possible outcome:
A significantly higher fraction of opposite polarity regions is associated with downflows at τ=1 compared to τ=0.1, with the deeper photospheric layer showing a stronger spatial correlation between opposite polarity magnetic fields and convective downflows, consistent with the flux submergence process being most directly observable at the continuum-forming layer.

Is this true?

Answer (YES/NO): YES